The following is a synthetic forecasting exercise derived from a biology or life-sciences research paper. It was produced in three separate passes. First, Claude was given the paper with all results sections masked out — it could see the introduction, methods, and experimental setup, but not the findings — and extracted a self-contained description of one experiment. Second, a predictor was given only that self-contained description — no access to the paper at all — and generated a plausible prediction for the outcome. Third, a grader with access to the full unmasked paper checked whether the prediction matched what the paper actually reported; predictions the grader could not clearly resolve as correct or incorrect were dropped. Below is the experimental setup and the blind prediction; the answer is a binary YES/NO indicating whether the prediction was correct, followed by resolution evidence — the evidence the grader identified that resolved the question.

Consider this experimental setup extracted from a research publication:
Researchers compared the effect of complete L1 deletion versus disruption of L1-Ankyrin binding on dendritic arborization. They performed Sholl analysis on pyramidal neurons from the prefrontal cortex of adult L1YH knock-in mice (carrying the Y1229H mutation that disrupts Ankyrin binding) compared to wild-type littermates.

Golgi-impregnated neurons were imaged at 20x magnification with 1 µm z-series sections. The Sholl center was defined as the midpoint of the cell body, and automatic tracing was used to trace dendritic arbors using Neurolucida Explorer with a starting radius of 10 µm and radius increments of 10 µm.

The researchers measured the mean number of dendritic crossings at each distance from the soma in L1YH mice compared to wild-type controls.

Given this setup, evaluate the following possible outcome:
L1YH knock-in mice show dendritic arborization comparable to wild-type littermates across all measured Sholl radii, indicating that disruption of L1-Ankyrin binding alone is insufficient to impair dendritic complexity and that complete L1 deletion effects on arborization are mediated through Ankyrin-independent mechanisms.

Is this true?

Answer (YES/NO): NO